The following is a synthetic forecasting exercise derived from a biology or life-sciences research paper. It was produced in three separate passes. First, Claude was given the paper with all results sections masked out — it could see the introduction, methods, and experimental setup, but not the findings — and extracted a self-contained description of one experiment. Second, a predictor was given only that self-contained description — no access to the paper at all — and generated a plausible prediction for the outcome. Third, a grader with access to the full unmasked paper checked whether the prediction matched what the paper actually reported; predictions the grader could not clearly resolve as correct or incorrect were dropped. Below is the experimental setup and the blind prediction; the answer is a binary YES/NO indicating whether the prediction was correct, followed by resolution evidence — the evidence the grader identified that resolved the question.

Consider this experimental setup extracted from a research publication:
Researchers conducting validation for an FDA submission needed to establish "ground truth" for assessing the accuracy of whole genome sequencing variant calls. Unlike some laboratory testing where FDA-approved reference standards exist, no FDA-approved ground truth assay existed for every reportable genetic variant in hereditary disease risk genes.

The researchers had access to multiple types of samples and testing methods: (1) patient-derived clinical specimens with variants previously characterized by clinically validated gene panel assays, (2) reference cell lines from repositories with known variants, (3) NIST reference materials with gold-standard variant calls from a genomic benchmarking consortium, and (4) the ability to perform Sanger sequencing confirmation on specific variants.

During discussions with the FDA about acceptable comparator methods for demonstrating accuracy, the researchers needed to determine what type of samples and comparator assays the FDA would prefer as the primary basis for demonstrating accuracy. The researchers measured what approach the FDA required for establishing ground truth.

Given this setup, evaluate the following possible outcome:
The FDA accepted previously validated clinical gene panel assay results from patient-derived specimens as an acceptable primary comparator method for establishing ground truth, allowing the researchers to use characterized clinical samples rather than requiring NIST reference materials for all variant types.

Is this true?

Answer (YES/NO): YES